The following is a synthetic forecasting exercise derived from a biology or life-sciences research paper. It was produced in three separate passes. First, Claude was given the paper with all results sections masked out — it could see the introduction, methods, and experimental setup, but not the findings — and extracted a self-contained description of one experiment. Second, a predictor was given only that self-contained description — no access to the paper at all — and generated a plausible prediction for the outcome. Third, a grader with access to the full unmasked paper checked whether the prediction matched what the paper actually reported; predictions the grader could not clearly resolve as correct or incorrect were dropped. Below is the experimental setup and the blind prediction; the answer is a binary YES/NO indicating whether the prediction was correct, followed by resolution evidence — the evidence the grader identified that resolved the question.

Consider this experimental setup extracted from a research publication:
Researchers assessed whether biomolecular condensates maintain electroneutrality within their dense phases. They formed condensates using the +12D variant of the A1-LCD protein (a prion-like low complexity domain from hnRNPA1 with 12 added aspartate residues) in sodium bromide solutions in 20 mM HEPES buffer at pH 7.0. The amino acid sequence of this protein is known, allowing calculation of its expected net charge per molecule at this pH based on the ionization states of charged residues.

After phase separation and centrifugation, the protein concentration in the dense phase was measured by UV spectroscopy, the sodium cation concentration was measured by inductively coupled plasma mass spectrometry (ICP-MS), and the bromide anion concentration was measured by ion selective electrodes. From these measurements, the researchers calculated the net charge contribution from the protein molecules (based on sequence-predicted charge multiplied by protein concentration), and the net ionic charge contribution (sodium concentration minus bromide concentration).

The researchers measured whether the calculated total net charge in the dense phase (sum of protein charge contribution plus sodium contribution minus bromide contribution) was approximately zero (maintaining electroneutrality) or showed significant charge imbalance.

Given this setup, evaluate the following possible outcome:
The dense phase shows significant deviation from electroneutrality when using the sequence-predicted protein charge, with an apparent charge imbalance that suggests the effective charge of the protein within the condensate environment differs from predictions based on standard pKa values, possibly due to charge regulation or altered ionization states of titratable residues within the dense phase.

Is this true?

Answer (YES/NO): NO